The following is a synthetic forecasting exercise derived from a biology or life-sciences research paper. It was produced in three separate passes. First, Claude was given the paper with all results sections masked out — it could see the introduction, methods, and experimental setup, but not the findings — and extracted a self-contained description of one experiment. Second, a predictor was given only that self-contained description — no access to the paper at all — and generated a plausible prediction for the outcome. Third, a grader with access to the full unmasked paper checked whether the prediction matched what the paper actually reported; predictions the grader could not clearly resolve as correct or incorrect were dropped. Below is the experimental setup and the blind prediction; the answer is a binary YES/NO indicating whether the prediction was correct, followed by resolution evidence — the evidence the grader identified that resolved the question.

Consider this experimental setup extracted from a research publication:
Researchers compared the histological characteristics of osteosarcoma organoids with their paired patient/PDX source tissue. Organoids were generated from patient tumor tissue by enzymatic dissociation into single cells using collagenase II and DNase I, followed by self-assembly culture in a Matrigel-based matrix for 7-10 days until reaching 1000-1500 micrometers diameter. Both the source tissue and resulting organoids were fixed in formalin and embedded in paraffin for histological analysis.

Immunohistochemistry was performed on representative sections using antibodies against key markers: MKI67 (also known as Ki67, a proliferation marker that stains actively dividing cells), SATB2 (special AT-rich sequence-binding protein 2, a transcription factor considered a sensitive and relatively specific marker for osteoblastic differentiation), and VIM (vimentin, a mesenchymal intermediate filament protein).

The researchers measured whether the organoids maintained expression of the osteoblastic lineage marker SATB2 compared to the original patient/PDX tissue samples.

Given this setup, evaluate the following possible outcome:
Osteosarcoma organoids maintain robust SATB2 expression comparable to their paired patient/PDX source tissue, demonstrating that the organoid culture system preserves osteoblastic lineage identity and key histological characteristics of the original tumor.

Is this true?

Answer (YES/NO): YES